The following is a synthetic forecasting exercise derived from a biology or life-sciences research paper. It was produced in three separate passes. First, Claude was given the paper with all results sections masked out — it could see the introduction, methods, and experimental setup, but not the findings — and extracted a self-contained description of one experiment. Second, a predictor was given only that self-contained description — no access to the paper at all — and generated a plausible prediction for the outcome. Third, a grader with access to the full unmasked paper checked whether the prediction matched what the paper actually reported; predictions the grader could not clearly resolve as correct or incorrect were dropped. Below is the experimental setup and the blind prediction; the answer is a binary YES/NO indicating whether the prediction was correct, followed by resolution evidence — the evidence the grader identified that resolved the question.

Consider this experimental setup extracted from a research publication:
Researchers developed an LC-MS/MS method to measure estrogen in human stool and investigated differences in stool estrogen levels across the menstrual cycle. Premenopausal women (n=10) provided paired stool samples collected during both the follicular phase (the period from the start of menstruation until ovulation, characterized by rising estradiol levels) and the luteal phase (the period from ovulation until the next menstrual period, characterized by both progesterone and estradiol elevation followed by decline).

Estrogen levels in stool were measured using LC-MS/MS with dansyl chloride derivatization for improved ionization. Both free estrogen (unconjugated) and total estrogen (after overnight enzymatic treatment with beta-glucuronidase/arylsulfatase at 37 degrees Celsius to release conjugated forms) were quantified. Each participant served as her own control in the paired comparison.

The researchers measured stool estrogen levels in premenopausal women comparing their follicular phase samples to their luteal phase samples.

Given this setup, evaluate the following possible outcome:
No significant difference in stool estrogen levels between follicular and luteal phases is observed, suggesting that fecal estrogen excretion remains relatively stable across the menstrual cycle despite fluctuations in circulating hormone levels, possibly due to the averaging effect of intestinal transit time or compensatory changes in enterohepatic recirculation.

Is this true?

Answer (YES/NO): NO